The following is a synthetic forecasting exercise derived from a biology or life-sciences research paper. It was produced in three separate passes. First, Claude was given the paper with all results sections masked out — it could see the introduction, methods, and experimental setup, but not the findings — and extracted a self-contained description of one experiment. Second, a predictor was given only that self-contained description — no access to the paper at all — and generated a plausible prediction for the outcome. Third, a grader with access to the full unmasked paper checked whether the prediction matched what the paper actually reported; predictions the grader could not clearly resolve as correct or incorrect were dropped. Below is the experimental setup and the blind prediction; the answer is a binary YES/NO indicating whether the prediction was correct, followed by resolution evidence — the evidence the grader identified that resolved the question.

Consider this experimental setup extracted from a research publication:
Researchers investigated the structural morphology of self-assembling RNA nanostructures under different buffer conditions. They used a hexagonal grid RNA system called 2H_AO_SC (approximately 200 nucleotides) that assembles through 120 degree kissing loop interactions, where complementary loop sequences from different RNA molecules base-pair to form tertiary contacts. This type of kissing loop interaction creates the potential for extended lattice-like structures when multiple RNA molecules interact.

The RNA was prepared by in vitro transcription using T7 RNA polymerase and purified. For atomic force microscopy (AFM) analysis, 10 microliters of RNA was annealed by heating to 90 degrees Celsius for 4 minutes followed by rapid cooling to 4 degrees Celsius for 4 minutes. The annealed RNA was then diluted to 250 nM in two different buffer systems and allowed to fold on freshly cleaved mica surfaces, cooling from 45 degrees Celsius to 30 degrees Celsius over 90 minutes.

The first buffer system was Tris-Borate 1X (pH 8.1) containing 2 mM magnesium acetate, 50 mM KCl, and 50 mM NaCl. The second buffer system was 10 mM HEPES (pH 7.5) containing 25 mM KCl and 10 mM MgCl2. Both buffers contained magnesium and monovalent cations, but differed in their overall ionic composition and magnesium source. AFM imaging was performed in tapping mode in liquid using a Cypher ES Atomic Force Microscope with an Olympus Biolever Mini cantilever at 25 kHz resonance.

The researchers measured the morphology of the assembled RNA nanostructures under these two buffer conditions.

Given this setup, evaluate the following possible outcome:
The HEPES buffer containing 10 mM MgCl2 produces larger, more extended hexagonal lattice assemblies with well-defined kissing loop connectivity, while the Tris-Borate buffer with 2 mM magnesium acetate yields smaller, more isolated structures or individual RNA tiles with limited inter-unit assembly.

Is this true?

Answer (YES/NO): NO